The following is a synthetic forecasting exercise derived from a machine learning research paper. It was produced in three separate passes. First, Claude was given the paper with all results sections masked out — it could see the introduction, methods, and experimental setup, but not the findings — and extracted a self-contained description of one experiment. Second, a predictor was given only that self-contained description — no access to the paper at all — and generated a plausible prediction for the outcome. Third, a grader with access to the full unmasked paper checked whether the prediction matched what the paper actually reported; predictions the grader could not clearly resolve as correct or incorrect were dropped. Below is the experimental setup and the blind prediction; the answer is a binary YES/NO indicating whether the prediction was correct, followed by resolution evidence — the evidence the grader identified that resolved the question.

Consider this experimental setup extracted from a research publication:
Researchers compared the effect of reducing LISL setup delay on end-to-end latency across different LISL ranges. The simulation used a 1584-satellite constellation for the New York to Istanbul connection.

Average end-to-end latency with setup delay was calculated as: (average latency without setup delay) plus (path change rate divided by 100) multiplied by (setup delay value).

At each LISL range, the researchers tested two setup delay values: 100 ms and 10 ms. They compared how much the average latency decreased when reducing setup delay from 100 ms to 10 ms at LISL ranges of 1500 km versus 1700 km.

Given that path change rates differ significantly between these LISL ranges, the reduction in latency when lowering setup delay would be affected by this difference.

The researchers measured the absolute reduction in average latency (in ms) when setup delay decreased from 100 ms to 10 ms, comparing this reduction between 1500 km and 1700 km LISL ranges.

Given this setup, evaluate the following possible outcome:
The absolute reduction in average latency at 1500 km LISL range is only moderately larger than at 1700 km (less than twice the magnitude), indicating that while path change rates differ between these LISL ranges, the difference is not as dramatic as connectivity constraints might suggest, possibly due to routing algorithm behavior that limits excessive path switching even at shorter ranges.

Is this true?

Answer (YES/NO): NO